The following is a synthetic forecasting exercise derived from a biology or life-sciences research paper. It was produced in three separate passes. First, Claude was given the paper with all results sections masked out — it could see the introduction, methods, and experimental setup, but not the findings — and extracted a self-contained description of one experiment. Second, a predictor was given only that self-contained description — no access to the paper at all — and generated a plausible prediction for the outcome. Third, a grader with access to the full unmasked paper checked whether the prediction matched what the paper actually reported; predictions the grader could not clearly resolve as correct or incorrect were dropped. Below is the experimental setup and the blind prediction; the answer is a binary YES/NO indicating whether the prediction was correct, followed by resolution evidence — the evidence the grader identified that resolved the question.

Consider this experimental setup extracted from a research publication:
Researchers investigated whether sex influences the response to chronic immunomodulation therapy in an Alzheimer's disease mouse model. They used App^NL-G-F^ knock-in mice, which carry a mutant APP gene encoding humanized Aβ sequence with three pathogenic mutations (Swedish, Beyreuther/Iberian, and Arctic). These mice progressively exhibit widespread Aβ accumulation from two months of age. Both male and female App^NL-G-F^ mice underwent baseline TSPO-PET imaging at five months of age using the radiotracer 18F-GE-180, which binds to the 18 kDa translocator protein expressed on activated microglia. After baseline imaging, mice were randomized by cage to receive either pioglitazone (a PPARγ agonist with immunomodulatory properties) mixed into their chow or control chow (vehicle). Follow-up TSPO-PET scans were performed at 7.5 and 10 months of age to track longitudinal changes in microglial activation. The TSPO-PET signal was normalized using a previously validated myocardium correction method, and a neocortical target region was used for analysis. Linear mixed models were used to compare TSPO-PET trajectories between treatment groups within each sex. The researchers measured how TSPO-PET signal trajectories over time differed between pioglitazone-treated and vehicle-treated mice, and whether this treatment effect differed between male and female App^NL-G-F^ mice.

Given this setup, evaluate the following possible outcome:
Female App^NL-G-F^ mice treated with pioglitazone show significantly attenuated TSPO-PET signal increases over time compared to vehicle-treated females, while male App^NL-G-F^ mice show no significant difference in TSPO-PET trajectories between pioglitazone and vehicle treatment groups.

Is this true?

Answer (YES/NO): NO